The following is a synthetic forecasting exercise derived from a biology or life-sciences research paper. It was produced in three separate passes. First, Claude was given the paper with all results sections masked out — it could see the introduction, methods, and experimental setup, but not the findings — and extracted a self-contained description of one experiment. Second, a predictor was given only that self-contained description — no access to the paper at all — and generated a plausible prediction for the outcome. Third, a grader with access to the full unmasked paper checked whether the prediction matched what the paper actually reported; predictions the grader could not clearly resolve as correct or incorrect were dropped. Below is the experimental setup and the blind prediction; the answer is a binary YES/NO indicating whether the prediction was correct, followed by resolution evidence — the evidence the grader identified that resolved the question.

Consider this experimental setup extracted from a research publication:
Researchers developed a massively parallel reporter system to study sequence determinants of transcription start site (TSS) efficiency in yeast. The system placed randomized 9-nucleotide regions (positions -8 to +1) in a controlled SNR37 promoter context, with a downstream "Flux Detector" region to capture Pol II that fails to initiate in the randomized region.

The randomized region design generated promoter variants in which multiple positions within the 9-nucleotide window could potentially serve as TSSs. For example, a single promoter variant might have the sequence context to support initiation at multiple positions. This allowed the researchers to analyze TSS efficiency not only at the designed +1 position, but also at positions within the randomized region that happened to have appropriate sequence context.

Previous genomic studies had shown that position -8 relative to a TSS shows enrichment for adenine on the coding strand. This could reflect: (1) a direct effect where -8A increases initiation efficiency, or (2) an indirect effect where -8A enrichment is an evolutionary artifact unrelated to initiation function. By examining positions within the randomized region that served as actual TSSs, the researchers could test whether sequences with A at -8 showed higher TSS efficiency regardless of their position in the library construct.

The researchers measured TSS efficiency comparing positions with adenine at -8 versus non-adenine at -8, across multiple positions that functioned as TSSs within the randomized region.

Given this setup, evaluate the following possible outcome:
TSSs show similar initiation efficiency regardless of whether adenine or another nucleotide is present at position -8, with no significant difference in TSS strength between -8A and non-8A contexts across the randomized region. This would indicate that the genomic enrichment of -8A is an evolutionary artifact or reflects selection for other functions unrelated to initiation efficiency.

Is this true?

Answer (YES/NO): NO